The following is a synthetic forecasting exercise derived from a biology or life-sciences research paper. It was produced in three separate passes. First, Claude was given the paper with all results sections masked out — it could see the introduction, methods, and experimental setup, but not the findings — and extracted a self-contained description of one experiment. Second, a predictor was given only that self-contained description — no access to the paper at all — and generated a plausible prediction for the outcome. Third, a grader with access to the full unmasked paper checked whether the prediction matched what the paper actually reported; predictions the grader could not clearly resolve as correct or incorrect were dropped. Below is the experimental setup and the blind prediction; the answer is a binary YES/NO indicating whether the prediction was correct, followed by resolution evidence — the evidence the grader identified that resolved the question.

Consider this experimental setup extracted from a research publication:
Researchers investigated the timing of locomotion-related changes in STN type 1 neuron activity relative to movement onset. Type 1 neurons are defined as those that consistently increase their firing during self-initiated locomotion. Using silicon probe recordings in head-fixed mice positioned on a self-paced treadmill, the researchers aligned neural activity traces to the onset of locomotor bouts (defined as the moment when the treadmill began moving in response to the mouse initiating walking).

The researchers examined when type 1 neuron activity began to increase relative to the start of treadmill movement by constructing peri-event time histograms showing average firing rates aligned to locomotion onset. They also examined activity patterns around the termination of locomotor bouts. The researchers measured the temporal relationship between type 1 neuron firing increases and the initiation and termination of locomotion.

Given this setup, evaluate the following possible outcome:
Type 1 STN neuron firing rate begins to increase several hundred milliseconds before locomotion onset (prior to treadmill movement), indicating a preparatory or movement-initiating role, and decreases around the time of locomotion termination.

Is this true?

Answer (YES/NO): YES